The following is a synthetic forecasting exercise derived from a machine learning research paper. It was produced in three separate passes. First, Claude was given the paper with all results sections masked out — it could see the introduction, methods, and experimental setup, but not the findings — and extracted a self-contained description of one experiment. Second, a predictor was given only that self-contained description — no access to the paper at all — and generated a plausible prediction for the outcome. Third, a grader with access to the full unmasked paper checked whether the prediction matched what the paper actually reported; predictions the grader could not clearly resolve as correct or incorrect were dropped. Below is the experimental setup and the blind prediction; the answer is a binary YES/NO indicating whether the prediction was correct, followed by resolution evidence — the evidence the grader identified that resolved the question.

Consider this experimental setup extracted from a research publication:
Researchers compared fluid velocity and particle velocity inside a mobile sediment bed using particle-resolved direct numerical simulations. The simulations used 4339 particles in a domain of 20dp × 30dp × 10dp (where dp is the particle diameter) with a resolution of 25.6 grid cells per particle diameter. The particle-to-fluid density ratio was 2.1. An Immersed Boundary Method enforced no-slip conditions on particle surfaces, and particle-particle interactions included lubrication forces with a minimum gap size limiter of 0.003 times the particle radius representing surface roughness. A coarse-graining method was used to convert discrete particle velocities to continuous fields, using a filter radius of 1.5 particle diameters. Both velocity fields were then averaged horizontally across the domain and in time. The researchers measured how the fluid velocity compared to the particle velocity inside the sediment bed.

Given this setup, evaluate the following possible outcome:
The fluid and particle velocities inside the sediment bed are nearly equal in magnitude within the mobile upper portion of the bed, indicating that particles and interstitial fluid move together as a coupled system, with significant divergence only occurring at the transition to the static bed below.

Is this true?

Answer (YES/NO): NO